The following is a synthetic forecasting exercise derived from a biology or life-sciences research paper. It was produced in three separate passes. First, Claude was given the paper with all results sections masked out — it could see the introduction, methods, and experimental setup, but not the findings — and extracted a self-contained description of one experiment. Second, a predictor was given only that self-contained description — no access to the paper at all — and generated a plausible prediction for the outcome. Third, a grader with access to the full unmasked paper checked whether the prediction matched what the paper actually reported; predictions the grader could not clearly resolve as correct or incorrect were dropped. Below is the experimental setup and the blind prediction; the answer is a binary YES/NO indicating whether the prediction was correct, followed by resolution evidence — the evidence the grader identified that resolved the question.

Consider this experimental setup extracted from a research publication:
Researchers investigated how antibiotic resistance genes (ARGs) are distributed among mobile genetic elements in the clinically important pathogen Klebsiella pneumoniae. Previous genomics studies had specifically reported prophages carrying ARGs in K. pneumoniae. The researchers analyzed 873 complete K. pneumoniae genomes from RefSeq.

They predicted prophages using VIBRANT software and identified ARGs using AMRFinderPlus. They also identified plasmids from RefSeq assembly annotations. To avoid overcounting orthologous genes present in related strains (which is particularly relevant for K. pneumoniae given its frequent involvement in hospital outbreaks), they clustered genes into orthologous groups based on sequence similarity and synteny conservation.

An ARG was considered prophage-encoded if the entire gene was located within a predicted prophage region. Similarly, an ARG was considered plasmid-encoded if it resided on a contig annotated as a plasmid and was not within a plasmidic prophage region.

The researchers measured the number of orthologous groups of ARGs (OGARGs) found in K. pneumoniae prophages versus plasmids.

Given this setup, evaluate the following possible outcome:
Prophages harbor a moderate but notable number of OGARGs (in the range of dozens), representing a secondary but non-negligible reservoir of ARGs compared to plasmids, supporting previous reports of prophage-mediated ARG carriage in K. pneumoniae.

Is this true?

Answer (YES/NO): NO